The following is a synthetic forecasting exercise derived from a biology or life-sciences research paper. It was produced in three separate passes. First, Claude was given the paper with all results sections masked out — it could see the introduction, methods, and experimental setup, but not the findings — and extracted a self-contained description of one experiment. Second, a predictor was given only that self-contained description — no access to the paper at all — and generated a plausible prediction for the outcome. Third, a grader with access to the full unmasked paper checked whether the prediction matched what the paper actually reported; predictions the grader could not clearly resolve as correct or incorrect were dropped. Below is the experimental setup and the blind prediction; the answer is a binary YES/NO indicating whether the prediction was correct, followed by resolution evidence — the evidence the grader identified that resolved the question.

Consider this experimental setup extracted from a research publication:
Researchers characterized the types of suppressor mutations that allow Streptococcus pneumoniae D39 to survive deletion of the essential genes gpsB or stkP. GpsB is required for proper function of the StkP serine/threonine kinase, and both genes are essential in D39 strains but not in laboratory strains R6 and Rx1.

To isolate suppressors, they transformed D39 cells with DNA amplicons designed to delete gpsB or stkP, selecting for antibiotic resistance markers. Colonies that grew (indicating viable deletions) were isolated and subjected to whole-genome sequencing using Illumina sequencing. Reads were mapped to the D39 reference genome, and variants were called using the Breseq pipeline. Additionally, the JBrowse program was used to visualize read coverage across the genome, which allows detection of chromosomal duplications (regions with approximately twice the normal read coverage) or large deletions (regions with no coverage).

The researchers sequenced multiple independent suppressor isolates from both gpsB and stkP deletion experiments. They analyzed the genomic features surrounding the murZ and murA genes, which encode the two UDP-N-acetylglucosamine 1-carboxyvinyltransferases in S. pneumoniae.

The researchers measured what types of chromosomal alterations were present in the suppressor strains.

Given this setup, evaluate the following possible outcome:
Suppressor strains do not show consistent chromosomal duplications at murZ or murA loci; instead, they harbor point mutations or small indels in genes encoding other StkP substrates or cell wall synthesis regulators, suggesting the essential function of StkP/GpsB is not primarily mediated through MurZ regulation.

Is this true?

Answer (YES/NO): NO